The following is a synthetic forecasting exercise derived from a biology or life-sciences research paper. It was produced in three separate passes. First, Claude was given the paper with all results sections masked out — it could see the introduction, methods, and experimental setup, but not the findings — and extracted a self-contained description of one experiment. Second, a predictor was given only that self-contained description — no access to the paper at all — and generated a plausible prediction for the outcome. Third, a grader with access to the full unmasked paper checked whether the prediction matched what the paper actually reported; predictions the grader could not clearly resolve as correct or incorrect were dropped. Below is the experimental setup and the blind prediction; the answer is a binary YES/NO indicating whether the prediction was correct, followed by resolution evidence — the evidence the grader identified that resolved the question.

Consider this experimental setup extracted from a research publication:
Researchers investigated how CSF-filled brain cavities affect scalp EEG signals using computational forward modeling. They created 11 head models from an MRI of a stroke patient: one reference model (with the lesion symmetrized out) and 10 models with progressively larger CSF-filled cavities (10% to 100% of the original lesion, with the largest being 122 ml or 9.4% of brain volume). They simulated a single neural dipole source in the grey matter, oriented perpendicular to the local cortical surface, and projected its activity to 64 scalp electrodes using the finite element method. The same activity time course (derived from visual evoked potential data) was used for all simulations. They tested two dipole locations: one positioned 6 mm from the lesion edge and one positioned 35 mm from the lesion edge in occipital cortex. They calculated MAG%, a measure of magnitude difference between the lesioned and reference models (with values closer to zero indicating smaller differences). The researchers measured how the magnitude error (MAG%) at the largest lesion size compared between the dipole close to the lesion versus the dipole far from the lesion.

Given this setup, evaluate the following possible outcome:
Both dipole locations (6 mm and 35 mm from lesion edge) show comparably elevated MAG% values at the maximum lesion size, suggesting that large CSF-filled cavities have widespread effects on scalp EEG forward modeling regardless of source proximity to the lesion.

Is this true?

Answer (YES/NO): NO